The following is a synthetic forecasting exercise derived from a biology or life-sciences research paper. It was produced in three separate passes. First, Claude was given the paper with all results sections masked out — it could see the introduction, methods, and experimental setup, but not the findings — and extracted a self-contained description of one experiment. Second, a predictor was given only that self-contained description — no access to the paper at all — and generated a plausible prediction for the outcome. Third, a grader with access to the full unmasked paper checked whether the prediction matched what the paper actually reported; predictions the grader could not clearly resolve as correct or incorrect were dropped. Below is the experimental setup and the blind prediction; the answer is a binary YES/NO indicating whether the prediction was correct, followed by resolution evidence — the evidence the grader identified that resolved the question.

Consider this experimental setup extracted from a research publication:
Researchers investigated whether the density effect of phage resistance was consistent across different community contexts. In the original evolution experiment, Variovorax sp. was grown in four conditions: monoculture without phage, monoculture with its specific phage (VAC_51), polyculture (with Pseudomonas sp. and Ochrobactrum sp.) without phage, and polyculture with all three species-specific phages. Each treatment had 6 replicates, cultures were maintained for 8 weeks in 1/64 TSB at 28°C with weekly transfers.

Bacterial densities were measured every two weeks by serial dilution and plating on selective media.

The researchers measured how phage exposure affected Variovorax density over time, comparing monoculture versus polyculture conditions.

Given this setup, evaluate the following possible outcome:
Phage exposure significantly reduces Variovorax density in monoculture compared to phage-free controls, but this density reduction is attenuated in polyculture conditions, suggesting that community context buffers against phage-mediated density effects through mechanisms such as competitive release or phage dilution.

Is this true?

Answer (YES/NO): NO